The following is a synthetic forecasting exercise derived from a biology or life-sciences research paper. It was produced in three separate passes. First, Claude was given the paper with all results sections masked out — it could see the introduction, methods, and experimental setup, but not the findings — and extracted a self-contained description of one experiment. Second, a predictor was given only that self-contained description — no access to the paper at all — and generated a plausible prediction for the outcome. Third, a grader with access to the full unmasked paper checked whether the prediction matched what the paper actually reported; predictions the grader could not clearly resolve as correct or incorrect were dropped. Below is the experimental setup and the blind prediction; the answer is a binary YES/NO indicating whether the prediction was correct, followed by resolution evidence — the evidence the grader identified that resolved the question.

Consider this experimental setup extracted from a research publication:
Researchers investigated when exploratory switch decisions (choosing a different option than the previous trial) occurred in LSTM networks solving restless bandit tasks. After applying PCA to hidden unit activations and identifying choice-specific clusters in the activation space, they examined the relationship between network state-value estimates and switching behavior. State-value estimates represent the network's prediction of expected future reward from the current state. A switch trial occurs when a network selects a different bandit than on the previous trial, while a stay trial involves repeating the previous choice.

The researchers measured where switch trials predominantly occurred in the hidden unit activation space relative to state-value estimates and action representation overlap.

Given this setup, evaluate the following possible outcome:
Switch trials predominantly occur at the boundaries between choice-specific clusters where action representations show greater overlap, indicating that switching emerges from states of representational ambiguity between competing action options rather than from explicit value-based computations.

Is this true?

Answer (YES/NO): NO